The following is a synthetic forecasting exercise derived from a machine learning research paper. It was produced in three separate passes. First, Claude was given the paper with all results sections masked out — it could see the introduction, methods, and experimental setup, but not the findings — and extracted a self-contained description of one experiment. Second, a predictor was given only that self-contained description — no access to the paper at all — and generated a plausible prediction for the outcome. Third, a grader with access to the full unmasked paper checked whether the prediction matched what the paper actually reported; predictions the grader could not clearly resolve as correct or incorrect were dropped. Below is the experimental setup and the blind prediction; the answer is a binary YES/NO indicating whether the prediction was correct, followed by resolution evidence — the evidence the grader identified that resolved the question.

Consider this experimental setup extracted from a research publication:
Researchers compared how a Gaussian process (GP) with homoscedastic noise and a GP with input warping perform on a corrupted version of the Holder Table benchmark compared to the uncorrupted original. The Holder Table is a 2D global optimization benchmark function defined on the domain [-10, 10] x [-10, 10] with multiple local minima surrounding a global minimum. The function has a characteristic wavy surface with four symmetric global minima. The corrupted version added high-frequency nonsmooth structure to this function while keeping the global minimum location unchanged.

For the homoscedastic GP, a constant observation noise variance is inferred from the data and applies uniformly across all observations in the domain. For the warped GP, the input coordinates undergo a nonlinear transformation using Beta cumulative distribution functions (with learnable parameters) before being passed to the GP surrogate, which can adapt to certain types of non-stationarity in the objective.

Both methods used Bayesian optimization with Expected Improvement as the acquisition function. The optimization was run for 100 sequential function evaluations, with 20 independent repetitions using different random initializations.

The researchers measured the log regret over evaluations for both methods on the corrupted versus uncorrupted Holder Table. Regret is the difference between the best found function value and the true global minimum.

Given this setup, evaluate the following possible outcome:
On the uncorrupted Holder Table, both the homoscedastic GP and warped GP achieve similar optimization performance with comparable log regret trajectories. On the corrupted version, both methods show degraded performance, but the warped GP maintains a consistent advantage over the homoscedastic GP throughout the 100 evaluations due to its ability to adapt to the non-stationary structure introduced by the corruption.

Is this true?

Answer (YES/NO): NO